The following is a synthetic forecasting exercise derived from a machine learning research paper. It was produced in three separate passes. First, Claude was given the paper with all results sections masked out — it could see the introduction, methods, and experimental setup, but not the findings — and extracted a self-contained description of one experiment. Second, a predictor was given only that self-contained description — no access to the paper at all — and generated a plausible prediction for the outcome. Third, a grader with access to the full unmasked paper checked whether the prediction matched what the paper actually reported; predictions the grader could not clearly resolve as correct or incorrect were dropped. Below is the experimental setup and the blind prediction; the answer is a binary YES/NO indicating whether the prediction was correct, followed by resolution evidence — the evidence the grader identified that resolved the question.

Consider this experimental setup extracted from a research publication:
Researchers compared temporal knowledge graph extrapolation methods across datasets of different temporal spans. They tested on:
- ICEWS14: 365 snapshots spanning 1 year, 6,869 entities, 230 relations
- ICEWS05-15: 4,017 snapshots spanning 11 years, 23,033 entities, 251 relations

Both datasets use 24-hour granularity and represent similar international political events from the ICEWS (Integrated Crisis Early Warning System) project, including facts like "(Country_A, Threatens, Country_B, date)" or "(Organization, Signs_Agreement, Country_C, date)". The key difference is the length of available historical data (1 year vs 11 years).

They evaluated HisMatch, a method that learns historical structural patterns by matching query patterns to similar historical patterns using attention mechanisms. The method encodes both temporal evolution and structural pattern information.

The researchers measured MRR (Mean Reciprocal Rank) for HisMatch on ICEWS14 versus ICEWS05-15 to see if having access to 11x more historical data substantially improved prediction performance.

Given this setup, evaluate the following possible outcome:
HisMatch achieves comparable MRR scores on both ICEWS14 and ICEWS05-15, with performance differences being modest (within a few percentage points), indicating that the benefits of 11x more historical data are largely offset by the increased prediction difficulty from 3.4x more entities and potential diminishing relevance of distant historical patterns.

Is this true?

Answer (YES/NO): NO